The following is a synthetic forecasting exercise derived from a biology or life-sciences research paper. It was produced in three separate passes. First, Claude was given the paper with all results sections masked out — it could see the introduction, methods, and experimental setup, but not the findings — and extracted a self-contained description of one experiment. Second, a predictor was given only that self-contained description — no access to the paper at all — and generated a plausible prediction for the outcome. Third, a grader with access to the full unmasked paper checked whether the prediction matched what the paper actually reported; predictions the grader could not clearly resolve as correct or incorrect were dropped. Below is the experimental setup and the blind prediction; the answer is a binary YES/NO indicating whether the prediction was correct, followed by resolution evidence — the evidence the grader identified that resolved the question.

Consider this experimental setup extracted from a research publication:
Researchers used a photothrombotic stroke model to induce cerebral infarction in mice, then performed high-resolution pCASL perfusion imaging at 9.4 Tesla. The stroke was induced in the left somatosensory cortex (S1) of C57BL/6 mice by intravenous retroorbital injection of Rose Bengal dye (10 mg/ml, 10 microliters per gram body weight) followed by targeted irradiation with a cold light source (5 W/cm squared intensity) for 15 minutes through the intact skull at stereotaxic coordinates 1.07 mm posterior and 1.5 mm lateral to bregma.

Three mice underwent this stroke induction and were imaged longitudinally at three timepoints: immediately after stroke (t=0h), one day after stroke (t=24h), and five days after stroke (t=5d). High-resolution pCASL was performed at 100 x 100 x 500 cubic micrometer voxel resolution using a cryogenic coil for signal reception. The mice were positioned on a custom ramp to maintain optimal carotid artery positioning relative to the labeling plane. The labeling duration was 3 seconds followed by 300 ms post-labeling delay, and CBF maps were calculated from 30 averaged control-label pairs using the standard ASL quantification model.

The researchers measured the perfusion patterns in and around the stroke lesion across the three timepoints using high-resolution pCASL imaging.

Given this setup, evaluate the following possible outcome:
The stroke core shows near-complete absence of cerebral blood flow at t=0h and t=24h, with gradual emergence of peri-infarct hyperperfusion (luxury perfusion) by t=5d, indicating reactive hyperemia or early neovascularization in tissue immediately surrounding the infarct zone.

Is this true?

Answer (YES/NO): NO